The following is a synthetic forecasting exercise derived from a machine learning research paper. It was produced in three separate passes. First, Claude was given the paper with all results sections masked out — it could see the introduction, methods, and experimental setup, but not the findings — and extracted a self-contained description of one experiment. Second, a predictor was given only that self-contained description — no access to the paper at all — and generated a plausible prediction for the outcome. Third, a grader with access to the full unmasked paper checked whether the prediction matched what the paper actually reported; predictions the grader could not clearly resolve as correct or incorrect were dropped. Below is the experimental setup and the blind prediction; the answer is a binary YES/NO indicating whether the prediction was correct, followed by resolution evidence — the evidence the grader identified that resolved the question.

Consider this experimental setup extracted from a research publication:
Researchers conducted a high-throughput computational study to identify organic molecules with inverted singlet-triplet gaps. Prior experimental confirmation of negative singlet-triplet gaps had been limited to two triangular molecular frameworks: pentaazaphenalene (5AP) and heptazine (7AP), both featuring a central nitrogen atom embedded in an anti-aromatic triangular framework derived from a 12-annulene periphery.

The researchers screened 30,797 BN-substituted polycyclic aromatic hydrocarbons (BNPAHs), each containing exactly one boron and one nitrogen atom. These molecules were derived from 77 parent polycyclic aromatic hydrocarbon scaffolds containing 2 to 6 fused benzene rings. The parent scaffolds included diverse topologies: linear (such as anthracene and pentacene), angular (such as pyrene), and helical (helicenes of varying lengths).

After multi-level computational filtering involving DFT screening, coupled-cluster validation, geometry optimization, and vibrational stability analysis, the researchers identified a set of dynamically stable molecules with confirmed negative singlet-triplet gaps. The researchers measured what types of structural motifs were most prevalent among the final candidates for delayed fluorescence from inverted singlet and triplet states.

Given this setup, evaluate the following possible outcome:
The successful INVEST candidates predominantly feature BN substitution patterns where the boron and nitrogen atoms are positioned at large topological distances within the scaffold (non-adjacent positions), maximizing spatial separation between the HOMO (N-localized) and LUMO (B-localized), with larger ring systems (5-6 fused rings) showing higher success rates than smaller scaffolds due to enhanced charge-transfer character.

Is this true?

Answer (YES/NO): NO